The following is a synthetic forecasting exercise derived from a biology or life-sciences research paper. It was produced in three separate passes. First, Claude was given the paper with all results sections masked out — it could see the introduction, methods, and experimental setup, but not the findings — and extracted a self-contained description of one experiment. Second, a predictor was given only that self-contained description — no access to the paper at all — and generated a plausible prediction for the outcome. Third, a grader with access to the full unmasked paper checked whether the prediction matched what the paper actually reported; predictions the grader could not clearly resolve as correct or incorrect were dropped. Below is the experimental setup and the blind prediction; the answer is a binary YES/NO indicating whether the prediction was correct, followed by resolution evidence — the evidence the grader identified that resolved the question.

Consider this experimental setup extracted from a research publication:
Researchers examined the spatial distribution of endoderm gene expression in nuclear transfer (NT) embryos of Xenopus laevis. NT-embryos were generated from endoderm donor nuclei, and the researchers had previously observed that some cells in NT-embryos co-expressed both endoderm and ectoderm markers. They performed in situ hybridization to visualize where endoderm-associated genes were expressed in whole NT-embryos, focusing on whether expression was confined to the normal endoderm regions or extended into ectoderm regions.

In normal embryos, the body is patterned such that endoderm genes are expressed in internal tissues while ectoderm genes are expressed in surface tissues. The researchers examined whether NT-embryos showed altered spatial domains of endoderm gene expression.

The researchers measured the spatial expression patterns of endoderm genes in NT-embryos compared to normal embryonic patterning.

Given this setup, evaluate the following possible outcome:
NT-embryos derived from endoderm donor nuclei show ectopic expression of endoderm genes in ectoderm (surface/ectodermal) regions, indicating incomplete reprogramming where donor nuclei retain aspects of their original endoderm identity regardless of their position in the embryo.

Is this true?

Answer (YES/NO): YES